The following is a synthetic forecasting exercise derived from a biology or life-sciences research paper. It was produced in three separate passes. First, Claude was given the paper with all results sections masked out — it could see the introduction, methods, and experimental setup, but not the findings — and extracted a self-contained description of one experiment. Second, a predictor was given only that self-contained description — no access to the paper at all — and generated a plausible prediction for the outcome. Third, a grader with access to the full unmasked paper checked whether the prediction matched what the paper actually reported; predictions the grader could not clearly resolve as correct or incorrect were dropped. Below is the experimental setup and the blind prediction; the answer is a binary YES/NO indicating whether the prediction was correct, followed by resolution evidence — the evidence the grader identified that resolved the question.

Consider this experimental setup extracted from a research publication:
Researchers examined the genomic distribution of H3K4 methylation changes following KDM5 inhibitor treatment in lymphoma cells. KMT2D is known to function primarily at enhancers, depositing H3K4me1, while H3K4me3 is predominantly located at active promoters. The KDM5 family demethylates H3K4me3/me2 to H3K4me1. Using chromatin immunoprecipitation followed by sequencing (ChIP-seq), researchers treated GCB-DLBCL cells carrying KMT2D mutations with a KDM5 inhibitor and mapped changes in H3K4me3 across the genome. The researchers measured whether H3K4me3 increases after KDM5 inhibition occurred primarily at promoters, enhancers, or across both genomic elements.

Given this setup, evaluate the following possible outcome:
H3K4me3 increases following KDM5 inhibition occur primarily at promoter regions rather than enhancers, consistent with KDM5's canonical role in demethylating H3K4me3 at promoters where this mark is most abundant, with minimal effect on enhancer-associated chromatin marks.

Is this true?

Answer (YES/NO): NO